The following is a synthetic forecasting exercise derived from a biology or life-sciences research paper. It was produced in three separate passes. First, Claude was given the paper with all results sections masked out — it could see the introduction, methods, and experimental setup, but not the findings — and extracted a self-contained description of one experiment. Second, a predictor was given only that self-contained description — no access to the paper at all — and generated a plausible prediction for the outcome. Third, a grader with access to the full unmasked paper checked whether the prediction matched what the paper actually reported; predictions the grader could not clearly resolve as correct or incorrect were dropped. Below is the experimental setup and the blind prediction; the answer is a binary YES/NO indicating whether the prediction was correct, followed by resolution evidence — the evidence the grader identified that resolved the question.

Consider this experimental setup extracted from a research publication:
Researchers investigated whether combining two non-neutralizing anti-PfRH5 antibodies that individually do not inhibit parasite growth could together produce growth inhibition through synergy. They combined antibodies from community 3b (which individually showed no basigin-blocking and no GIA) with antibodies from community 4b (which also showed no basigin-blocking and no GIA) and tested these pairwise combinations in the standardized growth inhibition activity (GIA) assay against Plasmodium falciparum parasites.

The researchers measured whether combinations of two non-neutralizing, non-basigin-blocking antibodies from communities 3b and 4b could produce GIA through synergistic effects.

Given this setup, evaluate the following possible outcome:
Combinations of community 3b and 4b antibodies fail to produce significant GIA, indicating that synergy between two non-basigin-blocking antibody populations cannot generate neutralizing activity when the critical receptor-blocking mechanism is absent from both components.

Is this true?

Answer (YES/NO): NO